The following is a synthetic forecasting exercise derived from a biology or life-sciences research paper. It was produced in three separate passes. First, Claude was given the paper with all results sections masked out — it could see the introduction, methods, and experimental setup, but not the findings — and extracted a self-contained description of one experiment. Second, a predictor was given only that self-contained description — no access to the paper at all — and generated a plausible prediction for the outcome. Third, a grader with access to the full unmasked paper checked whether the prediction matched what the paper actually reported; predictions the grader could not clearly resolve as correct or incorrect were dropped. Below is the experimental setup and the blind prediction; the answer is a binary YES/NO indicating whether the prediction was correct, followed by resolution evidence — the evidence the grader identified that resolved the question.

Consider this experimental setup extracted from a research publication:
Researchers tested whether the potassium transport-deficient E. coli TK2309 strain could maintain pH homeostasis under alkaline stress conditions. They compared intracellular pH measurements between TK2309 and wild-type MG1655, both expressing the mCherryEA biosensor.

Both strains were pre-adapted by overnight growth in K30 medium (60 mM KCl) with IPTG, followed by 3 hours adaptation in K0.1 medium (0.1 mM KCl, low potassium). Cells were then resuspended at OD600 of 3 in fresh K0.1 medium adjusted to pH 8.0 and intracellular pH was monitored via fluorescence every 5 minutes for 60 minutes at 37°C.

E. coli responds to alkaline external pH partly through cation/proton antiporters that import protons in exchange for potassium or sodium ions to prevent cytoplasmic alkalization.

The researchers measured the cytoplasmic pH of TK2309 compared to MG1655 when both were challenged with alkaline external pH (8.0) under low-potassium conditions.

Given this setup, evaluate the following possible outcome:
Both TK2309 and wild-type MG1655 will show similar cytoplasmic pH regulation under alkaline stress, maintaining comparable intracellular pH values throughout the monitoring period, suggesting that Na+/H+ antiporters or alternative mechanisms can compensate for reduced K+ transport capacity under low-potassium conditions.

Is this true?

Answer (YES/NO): NO